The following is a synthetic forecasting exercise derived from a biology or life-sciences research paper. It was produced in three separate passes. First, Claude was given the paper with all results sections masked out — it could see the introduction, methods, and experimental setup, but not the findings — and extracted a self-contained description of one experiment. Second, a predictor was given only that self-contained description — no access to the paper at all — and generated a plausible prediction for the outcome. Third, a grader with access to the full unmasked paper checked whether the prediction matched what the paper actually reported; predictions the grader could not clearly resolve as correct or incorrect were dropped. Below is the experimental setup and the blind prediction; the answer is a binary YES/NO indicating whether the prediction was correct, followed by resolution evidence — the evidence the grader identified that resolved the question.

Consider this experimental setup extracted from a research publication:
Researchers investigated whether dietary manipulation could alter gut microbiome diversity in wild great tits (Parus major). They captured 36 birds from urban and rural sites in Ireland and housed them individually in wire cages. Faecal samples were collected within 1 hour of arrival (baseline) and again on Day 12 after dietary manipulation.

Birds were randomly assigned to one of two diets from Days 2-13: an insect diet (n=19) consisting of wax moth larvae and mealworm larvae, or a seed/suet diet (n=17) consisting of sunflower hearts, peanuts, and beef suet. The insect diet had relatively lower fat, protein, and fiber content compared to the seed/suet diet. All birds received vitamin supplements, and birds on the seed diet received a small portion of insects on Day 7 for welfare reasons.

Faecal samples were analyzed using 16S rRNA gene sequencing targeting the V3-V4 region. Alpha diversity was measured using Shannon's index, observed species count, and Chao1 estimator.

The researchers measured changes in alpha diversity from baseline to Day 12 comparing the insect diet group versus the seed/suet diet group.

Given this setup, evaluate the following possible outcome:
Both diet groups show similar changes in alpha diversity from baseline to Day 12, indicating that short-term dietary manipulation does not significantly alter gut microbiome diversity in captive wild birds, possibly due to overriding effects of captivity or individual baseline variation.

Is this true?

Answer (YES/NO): NO